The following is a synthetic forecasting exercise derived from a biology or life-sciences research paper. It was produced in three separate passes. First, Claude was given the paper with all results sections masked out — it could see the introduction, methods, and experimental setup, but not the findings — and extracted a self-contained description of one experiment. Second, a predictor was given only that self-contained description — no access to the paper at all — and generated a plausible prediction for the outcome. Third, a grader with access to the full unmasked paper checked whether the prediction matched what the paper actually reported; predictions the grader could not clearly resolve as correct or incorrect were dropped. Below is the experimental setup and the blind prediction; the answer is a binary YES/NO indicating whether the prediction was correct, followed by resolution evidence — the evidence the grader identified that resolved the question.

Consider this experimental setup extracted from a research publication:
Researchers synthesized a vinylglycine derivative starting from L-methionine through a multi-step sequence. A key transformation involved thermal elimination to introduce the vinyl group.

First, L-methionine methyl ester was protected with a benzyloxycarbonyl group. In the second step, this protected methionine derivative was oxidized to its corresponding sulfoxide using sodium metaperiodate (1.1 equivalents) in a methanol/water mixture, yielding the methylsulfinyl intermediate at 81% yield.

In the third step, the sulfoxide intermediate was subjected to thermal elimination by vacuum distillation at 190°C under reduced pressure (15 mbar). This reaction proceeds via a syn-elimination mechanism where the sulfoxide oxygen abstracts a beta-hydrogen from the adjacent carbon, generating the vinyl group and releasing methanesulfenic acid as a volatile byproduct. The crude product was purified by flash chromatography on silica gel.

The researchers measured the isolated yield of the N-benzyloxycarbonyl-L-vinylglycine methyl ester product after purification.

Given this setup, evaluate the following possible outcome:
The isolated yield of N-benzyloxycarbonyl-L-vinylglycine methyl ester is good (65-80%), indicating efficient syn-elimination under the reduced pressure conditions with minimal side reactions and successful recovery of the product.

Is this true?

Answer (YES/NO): NO